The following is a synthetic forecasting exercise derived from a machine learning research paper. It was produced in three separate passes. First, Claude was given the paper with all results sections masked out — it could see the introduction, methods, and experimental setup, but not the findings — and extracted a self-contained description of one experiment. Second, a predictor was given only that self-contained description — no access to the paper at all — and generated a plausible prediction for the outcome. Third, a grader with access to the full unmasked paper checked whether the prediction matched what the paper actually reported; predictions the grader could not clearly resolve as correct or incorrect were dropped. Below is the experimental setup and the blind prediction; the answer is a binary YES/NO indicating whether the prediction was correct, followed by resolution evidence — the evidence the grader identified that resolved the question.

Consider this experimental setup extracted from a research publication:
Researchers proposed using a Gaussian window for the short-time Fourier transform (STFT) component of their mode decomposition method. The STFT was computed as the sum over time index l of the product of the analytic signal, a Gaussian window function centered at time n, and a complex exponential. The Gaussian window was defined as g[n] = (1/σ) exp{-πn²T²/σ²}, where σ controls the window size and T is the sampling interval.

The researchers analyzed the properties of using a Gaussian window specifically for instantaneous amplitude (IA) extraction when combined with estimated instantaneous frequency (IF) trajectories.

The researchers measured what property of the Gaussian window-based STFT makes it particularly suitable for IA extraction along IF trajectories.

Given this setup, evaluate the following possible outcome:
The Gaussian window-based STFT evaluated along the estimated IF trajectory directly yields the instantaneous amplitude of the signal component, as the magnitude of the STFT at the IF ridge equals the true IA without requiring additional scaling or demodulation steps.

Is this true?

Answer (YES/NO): NO